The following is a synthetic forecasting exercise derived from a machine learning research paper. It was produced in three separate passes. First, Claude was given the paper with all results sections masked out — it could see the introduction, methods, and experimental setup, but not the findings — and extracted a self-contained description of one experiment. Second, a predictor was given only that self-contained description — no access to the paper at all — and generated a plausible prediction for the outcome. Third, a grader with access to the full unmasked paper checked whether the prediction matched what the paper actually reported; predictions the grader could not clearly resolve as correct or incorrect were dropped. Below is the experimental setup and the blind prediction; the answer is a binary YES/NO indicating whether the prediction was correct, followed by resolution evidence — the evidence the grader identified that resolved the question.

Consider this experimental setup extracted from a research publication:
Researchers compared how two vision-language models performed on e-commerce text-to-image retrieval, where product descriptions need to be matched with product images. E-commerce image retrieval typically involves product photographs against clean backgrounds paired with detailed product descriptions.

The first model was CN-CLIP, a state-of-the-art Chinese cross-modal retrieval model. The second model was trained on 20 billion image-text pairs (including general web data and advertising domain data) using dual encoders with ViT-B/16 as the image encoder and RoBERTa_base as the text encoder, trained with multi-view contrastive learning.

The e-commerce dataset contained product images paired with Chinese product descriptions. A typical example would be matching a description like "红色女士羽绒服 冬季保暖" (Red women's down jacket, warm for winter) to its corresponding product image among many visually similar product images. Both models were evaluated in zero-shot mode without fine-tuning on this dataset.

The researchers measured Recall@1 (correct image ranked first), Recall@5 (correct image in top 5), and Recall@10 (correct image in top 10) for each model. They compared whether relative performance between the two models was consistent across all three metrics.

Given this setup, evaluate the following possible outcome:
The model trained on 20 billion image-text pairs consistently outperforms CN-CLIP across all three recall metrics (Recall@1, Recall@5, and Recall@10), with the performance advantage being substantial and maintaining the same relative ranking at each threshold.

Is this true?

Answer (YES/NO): NO